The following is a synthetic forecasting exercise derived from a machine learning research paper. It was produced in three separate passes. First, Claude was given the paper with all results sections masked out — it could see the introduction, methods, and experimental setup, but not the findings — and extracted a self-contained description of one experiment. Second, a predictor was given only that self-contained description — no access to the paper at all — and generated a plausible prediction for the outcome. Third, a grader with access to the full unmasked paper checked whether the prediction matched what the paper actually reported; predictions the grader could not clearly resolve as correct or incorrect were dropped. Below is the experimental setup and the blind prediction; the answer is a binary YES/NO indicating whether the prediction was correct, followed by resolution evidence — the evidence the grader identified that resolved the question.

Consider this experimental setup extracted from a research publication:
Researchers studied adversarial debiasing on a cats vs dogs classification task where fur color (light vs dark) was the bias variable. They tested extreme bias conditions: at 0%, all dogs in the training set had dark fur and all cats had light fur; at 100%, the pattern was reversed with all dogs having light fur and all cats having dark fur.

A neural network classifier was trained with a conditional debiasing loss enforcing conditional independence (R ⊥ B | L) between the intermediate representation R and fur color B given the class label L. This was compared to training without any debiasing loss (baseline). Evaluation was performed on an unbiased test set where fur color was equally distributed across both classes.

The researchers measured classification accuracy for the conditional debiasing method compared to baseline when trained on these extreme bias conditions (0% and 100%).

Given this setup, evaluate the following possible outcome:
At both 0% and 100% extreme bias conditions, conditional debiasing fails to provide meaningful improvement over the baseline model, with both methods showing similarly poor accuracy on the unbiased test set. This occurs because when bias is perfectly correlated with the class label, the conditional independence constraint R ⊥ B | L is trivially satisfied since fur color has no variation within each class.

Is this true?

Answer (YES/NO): YES